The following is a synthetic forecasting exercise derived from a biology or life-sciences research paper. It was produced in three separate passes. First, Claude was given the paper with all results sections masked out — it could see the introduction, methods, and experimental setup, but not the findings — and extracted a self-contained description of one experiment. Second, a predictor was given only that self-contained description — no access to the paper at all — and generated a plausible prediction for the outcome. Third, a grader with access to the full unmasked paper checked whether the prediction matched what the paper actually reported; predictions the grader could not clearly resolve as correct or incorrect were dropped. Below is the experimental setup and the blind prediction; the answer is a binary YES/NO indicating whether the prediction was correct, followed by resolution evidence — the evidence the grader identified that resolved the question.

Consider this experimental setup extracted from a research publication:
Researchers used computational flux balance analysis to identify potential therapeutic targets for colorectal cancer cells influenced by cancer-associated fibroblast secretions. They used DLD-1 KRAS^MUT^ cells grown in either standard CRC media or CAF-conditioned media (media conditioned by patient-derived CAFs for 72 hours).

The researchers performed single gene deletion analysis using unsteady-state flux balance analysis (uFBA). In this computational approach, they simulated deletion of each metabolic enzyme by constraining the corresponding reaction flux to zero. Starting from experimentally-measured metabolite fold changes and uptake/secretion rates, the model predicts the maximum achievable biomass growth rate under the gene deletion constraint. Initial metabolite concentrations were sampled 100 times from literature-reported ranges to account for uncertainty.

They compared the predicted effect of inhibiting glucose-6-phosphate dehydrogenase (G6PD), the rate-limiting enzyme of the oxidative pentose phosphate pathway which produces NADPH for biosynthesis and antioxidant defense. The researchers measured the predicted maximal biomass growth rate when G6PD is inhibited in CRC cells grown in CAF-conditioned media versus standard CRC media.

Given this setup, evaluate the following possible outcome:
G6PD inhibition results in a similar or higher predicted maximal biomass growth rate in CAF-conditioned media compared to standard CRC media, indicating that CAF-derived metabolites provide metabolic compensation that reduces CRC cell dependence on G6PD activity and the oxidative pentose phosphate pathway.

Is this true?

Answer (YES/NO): NO